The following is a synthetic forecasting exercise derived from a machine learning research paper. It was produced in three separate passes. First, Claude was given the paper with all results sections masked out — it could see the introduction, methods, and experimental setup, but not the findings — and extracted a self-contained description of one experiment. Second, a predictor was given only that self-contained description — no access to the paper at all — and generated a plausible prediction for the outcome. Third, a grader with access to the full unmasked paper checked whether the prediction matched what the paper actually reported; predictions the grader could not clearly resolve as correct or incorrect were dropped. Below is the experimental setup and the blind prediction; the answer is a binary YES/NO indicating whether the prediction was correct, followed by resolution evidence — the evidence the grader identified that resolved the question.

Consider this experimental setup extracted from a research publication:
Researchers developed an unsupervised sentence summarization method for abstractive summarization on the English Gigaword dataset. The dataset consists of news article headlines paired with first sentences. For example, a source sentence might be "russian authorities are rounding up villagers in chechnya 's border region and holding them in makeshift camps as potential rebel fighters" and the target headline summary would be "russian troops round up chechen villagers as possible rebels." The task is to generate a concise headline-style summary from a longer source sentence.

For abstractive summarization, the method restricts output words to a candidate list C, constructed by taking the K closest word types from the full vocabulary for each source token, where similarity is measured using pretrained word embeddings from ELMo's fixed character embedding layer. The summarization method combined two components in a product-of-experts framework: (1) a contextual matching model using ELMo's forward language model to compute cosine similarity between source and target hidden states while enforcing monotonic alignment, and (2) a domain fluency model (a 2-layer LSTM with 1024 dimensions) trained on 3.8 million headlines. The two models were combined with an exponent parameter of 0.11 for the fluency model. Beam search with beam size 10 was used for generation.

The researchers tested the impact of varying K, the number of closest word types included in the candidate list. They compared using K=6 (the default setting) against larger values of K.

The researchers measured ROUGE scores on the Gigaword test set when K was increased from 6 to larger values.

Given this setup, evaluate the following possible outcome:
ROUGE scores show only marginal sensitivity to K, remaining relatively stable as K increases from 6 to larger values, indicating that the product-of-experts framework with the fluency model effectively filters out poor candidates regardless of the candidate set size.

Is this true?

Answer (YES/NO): YES